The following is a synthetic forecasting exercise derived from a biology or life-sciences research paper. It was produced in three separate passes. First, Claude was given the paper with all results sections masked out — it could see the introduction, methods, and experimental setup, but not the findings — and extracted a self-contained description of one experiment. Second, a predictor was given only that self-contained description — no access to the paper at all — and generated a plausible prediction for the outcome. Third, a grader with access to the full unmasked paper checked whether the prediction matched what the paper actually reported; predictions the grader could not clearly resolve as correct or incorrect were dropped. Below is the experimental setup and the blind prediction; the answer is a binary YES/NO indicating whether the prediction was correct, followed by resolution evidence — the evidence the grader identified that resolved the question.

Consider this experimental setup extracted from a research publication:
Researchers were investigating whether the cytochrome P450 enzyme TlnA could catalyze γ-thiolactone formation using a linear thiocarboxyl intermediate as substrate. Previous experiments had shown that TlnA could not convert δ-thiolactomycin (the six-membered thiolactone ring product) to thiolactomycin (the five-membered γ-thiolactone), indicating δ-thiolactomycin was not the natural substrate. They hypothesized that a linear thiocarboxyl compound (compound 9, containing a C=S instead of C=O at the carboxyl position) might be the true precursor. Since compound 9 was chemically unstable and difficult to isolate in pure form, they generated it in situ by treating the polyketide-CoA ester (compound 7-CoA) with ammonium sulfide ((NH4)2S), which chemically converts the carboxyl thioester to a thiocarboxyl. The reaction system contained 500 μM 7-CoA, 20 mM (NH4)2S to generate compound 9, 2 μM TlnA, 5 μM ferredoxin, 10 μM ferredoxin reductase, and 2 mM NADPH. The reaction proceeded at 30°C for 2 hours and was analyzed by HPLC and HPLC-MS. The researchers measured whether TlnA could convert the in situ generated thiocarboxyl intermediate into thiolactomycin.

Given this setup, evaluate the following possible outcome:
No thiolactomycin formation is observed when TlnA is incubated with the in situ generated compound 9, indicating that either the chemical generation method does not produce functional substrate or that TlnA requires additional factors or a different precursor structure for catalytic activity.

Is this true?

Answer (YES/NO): NO